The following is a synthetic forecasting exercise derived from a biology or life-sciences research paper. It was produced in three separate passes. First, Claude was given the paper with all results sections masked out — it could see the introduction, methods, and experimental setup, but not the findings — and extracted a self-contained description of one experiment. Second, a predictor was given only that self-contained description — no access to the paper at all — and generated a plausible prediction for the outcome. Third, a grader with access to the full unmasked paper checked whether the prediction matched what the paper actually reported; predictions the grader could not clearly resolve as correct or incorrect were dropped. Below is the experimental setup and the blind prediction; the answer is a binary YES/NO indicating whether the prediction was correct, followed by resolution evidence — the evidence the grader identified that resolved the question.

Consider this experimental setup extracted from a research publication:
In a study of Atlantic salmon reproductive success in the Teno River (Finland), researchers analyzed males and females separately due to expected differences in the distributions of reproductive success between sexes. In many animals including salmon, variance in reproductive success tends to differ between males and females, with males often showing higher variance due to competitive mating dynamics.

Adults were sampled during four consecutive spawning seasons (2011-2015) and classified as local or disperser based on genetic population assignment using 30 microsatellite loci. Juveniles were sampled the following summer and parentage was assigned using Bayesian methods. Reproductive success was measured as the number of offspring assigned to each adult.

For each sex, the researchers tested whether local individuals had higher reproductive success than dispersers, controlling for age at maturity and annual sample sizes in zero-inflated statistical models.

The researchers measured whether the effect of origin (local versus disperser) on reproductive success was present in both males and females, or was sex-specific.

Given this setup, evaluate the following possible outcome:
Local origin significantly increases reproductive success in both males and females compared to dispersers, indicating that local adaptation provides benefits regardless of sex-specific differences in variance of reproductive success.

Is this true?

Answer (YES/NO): YES